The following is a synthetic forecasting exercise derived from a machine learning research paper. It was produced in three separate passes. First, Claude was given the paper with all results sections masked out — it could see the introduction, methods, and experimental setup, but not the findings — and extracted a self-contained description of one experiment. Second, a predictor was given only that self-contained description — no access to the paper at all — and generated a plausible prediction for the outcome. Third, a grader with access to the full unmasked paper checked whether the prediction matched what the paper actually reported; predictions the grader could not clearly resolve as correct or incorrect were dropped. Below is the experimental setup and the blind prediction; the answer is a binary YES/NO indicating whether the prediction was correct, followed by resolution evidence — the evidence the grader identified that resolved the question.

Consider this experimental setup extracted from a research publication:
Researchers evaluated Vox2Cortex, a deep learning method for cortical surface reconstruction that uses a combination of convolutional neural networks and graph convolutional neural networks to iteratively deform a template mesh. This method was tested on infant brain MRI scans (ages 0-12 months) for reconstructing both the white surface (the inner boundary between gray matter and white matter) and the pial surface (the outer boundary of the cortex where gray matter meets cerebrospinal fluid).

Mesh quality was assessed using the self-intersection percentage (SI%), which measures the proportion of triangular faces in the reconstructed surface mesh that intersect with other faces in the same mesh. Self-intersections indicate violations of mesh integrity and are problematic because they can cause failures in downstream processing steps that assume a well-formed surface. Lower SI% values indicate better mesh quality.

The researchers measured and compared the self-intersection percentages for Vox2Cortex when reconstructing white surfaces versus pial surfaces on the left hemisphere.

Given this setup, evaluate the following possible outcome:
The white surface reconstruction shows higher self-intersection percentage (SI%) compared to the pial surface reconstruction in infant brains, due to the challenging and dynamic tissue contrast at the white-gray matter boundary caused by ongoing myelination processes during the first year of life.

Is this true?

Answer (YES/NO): YES